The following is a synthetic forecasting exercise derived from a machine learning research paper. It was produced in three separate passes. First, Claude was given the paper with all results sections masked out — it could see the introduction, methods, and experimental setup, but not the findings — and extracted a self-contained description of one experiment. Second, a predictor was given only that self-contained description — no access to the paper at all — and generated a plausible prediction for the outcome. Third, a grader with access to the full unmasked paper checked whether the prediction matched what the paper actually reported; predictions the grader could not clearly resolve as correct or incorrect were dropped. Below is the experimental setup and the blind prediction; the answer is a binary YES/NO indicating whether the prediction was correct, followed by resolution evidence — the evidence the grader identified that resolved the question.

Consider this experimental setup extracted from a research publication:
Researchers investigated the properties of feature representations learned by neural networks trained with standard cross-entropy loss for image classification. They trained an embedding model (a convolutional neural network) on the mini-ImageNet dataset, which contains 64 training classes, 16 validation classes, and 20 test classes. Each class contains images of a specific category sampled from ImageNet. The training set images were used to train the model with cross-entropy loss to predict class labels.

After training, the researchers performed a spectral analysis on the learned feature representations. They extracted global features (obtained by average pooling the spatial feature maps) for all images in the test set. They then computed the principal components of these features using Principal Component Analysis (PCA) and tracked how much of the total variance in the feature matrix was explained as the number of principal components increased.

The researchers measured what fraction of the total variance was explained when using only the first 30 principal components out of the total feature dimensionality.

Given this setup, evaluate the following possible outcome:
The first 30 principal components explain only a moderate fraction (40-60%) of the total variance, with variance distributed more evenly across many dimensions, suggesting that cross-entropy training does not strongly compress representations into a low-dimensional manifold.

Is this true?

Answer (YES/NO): NO